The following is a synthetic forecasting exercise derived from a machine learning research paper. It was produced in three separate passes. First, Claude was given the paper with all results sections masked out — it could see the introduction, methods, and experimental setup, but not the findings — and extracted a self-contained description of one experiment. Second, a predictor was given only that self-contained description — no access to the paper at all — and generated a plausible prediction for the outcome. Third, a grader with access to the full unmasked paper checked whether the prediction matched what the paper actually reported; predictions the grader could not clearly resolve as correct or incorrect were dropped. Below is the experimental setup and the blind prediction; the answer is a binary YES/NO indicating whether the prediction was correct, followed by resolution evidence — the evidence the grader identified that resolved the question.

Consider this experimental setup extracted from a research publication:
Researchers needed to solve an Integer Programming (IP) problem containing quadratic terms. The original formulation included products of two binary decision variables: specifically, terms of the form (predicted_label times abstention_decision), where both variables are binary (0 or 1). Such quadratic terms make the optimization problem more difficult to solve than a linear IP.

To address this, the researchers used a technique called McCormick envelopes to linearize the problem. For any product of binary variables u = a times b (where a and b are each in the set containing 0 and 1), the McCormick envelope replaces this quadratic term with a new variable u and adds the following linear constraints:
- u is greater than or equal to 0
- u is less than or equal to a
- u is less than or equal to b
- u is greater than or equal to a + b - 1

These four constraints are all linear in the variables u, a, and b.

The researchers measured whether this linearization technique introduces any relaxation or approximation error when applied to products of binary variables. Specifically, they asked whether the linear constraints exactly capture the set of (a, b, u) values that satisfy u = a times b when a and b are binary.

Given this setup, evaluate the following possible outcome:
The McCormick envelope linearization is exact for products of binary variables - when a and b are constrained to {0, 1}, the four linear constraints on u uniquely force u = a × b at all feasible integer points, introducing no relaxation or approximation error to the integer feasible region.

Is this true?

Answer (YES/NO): YES